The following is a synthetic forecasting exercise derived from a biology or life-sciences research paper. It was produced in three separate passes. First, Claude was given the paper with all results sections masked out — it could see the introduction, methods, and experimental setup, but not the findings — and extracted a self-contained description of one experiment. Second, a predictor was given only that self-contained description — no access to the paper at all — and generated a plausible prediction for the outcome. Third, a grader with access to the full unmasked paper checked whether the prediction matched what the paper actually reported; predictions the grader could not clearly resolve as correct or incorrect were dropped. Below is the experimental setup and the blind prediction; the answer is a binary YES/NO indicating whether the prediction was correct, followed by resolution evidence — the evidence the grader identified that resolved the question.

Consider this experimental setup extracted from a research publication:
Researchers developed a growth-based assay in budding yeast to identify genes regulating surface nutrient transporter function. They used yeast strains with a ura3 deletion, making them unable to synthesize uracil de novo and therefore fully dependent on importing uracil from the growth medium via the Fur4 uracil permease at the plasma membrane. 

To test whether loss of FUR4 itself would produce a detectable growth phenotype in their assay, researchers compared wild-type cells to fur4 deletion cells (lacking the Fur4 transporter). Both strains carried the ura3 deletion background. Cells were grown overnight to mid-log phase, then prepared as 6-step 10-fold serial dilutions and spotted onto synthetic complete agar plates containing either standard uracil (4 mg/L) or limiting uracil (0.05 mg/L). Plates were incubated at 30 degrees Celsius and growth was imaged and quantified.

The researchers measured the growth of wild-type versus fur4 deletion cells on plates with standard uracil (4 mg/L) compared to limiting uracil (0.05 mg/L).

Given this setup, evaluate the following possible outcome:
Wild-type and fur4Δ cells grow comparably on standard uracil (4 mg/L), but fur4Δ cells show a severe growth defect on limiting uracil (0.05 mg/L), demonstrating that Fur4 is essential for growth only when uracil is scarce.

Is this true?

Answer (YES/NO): NO